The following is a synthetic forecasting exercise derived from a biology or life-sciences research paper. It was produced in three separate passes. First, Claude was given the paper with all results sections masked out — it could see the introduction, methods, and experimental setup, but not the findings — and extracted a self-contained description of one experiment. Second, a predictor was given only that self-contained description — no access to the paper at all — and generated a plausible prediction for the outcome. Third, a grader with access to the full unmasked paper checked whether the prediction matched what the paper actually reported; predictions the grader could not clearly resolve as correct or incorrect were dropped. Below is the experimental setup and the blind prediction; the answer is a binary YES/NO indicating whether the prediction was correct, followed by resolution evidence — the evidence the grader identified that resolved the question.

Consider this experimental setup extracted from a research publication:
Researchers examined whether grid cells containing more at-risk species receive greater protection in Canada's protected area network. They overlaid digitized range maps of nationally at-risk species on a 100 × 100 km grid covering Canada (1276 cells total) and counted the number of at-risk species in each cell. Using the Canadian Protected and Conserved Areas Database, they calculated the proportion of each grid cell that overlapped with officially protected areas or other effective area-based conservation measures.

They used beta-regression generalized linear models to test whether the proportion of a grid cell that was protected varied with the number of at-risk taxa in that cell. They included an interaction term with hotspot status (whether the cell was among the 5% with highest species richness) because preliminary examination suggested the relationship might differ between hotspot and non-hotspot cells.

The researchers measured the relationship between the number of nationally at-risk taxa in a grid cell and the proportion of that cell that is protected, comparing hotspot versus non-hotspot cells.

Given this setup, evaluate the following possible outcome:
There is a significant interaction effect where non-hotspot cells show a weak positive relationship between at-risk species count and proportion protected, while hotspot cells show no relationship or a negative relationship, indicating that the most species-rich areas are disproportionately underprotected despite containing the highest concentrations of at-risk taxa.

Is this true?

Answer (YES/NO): YES